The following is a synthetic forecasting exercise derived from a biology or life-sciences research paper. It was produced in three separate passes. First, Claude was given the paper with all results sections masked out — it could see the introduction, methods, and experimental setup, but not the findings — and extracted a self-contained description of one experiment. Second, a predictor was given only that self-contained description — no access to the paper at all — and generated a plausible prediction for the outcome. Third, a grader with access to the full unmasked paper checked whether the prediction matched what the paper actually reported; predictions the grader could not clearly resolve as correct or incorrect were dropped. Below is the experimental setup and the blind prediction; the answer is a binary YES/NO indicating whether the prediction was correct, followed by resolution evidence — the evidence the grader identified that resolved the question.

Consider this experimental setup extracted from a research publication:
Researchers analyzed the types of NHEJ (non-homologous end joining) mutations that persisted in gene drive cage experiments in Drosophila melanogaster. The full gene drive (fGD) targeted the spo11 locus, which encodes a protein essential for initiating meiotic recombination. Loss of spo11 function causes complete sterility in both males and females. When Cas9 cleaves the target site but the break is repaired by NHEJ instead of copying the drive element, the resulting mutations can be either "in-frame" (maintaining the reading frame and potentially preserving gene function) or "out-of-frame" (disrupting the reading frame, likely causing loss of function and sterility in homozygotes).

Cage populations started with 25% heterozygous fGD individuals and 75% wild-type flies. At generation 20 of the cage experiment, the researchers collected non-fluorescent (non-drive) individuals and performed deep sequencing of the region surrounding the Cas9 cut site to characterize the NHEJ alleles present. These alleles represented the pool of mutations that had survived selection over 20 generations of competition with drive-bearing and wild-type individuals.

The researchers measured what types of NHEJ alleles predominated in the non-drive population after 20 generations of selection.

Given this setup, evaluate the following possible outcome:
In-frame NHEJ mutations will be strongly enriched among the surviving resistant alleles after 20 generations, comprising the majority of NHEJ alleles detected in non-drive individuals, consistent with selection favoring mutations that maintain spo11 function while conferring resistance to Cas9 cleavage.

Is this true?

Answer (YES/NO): YES